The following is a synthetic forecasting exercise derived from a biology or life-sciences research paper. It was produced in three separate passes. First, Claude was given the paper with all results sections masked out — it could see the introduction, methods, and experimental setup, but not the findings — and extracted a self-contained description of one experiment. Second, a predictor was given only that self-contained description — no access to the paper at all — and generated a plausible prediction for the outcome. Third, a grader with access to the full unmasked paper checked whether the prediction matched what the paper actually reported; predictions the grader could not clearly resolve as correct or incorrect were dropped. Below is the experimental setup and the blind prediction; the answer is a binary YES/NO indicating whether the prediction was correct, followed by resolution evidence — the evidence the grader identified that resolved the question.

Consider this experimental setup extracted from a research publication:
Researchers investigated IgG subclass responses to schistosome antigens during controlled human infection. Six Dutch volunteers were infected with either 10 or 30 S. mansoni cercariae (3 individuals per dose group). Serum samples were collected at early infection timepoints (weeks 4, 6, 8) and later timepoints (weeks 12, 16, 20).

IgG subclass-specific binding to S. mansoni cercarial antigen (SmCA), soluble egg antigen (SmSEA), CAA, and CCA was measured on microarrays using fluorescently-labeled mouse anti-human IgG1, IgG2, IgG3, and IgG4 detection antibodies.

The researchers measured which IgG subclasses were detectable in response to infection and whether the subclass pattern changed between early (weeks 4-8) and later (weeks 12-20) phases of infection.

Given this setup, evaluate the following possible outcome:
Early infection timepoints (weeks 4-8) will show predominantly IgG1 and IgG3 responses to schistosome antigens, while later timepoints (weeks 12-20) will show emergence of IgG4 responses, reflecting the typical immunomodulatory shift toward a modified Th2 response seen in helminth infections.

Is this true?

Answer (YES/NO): NO